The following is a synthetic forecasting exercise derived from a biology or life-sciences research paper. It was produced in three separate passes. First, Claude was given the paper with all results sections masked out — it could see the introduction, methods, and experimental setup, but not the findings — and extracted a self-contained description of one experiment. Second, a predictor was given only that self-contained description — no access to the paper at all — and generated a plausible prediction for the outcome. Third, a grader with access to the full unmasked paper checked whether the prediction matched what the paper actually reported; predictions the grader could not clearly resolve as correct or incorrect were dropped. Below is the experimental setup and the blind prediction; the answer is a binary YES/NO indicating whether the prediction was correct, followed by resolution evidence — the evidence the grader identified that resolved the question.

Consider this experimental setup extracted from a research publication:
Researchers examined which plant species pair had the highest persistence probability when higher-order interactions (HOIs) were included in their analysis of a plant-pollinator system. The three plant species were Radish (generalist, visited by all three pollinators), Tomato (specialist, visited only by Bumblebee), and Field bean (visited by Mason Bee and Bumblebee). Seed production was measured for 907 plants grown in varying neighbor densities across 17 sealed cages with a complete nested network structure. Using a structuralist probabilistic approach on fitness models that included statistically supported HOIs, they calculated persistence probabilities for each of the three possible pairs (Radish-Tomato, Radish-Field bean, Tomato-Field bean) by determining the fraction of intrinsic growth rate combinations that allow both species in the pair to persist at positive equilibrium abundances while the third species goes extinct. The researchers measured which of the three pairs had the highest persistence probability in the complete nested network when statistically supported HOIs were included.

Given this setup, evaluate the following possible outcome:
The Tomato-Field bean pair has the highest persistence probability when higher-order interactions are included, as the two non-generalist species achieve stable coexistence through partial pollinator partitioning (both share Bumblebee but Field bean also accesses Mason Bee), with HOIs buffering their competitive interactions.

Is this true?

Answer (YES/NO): NO